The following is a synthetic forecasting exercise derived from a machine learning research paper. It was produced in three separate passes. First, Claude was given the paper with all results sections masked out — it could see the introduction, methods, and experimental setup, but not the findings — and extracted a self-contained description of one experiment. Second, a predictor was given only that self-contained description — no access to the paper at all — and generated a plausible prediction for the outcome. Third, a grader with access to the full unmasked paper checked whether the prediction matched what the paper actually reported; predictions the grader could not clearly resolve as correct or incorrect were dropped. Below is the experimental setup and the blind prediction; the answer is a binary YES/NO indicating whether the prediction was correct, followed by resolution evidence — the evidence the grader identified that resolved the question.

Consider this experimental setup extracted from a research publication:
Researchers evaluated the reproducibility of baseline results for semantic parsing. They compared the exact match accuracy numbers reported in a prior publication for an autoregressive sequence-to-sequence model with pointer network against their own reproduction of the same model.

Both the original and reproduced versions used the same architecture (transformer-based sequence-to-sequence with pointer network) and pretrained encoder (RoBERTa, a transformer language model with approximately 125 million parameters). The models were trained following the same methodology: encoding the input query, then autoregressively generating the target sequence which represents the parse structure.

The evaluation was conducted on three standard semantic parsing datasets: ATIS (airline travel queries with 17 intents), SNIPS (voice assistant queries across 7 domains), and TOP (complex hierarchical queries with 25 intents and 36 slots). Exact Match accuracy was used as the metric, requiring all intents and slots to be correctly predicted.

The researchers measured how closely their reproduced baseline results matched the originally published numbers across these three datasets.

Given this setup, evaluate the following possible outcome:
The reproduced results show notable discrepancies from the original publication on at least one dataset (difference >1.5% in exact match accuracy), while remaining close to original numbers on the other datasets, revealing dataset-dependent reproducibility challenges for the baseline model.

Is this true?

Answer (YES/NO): YES